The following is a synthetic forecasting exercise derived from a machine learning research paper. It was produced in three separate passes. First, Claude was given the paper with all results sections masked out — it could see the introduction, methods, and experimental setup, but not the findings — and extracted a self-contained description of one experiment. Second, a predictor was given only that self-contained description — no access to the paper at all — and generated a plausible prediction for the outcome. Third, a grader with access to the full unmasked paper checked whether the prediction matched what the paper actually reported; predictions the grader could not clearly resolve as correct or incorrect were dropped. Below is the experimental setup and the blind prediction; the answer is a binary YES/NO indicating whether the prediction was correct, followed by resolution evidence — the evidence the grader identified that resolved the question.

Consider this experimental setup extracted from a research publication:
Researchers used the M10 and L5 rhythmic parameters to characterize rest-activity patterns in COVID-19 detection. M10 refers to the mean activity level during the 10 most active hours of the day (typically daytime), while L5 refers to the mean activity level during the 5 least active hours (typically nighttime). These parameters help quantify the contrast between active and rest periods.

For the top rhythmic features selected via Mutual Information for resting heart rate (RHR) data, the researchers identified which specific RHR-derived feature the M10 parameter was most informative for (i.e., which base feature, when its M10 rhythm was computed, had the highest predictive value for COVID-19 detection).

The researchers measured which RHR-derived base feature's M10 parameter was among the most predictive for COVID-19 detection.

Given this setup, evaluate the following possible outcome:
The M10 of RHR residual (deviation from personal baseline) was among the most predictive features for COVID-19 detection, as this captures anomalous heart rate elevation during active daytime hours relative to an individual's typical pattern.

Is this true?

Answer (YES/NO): NO